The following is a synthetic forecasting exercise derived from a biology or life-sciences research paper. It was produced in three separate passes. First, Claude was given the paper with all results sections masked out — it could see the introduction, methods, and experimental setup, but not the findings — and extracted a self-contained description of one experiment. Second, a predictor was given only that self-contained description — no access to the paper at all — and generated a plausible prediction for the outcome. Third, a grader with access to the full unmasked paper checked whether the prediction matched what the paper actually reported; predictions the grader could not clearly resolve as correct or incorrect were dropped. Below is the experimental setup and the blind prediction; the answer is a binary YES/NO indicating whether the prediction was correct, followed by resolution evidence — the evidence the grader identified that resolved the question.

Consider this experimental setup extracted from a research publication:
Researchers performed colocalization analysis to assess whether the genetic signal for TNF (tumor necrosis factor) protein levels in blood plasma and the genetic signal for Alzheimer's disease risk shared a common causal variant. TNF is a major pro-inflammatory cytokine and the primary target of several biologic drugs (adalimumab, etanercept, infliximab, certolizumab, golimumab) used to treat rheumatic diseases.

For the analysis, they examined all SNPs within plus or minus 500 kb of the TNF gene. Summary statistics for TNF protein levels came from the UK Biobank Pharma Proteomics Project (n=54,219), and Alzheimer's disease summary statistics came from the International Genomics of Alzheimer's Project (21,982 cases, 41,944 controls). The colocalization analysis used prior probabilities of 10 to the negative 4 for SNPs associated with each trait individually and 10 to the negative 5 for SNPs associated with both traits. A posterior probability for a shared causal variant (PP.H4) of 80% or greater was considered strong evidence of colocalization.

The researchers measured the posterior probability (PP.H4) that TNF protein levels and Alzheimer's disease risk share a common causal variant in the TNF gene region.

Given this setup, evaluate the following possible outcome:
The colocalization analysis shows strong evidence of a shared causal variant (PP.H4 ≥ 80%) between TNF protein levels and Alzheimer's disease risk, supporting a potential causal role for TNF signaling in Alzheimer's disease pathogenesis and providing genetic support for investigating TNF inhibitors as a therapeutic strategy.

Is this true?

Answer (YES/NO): NO